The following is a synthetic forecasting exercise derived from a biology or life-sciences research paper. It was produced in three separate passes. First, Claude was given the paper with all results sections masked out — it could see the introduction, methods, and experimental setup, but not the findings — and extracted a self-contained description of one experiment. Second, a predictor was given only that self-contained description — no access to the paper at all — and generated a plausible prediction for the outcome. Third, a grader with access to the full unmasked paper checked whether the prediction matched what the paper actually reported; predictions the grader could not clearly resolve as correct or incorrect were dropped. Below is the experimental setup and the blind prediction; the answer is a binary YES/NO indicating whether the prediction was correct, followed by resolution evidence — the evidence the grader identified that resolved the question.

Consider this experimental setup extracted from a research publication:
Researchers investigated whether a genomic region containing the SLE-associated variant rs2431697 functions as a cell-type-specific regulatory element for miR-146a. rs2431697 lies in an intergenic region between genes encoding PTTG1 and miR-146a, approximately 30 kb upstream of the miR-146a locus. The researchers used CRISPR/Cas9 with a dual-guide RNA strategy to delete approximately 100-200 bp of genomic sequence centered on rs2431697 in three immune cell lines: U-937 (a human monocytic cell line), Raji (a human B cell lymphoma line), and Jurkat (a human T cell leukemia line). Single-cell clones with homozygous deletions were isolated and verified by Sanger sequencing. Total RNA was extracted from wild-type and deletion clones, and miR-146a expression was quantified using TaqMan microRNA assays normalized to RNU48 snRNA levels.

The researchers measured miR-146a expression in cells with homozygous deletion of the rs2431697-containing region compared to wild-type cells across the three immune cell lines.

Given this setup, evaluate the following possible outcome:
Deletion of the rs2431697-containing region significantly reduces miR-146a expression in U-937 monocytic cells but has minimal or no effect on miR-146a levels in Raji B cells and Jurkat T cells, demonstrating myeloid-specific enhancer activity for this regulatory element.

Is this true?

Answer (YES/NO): NO